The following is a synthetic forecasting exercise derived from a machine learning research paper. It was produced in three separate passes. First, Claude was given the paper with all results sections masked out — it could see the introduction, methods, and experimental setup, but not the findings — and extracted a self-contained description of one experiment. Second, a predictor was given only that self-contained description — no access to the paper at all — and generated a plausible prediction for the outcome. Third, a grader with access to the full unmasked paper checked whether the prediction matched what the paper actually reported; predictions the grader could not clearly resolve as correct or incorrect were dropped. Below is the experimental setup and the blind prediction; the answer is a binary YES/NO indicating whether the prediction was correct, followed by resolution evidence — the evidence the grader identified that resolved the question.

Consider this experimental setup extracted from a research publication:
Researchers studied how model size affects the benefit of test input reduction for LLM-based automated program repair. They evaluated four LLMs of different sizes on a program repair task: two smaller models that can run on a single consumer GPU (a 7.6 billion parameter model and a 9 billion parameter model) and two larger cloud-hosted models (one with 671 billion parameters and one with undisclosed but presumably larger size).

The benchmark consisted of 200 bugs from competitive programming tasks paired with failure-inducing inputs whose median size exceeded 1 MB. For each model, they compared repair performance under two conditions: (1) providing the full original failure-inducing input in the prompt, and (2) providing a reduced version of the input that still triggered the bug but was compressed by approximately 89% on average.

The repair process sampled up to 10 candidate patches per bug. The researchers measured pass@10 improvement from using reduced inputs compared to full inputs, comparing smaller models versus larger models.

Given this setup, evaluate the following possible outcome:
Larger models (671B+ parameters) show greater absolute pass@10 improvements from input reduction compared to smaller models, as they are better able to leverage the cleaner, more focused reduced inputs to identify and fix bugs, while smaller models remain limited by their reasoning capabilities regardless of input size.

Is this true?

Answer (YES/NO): NO